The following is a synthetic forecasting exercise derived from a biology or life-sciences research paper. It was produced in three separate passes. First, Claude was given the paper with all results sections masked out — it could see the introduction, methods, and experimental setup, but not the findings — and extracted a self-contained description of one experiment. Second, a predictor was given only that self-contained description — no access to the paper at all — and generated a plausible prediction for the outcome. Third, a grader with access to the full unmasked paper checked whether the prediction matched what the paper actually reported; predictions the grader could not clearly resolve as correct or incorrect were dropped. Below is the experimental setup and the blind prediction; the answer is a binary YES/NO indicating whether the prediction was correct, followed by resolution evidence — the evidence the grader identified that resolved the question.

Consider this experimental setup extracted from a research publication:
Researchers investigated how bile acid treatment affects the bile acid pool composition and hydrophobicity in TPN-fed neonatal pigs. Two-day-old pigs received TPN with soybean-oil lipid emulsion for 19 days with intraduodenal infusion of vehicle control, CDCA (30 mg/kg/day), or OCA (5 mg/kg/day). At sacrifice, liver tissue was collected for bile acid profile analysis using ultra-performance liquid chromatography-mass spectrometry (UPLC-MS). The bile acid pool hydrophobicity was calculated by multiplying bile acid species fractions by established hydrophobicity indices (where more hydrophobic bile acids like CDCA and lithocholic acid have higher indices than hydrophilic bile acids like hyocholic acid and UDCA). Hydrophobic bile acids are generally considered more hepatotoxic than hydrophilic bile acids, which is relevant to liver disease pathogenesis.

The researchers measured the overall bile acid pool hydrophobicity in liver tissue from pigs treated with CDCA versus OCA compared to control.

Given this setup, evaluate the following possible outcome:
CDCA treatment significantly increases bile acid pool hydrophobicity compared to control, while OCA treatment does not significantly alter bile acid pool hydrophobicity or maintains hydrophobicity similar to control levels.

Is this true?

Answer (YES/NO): NO